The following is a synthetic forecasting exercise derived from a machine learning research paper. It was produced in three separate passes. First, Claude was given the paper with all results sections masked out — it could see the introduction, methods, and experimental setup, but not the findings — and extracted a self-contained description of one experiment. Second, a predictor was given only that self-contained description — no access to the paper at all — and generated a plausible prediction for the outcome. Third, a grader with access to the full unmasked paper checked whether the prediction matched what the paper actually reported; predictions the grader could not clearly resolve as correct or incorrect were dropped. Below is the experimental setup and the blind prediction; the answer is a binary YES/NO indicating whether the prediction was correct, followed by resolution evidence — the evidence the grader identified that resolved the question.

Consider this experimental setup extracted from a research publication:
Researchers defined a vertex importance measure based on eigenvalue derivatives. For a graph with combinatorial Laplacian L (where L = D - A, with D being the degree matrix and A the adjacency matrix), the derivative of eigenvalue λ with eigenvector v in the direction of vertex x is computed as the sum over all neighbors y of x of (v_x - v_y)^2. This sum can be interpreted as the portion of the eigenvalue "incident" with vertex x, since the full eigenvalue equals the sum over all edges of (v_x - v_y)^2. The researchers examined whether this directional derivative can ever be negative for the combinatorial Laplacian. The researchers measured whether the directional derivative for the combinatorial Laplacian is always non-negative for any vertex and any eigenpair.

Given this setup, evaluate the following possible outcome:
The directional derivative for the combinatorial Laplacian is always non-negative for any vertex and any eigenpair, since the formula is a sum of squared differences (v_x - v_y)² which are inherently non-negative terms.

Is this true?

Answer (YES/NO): YES